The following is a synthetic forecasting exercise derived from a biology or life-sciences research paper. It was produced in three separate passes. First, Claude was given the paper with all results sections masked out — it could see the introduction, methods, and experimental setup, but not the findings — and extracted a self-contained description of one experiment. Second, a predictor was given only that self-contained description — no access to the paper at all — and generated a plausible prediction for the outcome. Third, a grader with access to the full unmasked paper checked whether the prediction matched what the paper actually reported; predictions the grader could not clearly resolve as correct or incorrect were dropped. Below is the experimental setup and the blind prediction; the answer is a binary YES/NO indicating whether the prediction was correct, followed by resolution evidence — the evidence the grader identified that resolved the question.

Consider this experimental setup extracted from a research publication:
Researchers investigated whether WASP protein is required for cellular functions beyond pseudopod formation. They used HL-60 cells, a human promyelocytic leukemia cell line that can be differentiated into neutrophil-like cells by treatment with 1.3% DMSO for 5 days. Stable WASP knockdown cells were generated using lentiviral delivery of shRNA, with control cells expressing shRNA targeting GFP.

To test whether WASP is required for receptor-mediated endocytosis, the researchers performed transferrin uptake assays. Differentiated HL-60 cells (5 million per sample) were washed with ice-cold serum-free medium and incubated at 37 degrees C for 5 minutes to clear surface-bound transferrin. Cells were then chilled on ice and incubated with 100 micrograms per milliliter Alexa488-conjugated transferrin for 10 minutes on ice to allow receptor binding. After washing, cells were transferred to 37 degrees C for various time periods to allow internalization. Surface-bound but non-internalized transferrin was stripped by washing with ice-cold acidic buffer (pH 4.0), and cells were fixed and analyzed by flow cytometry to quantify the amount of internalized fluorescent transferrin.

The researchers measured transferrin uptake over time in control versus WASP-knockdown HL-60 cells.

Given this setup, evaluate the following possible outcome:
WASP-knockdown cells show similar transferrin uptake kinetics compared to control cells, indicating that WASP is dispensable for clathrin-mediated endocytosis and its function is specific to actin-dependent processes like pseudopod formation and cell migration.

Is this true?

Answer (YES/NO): NO